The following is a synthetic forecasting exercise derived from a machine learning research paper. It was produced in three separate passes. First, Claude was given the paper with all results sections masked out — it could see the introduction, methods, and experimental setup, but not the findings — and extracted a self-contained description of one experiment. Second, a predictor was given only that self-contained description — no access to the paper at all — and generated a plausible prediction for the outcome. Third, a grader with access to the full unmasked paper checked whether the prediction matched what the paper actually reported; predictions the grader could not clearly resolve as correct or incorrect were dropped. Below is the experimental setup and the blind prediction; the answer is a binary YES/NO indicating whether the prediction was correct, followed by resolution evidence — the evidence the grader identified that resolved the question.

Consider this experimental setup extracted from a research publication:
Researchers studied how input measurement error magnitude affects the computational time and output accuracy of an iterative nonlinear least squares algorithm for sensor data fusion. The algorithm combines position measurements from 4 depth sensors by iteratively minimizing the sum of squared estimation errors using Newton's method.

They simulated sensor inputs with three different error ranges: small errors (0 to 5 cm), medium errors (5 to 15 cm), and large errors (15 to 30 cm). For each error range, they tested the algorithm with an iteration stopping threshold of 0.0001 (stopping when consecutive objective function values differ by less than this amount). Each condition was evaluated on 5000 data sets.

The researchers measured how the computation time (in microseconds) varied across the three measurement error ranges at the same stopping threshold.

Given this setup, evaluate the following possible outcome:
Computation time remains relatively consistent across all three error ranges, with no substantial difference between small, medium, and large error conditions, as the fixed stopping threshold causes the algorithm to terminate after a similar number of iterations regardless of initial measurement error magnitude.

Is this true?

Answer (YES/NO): NO